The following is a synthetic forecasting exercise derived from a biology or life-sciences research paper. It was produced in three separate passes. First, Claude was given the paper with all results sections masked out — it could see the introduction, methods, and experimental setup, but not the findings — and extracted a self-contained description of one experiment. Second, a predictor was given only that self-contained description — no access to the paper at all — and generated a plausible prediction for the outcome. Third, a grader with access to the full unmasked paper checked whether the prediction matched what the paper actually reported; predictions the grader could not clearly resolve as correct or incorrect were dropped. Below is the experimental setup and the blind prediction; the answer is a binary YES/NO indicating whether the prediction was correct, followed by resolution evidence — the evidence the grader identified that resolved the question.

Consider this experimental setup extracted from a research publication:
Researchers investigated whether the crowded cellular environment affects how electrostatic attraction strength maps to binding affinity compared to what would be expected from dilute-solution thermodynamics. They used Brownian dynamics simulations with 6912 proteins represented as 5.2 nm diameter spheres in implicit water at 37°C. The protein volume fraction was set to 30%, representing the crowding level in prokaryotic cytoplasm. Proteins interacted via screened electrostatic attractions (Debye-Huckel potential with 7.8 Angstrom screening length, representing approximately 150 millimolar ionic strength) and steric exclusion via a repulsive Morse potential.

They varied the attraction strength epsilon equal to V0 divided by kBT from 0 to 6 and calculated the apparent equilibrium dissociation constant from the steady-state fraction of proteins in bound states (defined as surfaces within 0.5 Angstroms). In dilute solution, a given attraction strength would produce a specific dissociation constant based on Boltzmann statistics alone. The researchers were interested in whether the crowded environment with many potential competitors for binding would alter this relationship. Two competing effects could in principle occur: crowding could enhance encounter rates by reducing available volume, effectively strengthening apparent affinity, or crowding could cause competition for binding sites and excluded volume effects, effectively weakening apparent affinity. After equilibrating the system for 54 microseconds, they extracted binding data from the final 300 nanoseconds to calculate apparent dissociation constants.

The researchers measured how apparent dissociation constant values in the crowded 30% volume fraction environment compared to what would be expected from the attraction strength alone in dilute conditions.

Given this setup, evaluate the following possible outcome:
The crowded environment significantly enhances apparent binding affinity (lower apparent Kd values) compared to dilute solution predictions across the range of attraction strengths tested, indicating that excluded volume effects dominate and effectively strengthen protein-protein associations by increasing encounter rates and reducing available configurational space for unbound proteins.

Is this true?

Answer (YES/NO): YES